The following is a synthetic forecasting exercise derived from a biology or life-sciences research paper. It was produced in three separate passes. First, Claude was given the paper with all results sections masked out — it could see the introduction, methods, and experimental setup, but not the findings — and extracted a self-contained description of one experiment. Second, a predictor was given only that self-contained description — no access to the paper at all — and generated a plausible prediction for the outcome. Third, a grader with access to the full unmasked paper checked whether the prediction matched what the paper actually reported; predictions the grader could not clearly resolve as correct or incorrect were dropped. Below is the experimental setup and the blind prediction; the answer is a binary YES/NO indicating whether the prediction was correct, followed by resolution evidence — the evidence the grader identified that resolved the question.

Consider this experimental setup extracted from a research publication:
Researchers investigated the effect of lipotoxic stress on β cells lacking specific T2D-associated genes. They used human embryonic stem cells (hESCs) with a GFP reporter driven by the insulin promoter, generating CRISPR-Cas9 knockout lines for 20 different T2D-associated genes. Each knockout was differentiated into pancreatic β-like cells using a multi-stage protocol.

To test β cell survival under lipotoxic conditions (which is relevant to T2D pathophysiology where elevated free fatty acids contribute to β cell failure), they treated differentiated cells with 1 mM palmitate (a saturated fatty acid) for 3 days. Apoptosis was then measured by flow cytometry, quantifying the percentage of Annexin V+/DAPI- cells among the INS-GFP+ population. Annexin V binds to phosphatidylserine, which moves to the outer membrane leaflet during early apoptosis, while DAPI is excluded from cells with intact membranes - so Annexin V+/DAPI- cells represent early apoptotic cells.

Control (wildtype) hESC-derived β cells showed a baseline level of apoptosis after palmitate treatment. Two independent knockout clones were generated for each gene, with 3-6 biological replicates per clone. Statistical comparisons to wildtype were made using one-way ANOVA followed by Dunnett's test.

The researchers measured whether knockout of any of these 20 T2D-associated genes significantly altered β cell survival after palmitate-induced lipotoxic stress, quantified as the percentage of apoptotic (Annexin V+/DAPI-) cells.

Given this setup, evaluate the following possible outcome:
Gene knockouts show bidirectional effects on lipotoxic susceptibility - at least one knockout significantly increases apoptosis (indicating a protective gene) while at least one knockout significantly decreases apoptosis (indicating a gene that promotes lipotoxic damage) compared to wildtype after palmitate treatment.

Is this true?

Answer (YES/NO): NO